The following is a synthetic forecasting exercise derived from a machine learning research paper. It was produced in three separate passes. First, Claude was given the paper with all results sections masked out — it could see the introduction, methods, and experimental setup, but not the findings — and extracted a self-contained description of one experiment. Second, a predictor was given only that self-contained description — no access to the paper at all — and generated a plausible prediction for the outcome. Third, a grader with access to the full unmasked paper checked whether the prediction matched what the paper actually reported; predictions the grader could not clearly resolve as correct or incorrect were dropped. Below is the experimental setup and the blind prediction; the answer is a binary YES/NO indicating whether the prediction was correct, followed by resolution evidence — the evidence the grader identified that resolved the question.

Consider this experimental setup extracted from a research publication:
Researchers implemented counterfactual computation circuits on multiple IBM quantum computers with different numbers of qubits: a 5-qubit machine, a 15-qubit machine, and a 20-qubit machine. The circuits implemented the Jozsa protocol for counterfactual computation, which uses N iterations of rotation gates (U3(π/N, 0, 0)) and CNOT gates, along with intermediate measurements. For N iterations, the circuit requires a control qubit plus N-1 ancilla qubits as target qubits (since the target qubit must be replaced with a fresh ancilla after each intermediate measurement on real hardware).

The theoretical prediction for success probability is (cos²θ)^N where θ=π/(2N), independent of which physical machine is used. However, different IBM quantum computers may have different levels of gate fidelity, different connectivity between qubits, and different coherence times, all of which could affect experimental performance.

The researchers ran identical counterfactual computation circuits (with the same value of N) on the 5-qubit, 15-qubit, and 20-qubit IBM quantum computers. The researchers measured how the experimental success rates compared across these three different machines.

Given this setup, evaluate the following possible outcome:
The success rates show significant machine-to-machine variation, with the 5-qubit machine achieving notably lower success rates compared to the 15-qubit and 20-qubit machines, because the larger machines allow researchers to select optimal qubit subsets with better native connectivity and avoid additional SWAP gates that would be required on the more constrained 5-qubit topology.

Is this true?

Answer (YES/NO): NO